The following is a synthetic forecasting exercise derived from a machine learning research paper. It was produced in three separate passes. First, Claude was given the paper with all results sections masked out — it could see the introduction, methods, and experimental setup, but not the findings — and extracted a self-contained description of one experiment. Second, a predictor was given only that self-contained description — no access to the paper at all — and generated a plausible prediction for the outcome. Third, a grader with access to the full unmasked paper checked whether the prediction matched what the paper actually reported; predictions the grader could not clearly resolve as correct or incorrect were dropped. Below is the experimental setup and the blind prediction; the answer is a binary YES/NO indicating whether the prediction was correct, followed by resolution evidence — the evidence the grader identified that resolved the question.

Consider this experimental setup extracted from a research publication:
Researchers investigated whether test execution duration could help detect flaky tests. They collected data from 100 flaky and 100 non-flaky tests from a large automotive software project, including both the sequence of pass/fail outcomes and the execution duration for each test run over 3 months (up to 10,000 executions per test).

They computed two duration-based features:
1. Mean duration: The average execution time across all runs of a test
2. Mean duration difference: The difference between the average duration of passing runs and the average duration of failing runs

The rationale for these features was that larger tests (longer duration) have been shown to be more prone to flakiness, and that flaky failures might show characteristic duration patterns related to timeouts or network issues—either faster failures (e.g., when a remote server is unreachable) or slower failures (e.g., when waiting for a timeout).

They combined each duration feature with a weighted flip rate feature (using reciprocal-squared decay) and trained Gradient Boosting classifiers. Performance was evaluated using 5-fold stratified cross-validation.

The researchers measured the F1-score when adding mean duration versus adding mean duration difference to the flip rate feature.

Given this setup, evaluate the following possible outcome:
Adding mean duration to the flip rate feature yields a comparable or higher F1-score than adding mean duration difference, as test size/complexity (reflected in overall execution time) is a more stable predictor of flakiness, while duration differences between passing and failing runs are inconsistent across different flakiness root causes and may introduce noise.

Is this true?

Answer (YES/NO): NO